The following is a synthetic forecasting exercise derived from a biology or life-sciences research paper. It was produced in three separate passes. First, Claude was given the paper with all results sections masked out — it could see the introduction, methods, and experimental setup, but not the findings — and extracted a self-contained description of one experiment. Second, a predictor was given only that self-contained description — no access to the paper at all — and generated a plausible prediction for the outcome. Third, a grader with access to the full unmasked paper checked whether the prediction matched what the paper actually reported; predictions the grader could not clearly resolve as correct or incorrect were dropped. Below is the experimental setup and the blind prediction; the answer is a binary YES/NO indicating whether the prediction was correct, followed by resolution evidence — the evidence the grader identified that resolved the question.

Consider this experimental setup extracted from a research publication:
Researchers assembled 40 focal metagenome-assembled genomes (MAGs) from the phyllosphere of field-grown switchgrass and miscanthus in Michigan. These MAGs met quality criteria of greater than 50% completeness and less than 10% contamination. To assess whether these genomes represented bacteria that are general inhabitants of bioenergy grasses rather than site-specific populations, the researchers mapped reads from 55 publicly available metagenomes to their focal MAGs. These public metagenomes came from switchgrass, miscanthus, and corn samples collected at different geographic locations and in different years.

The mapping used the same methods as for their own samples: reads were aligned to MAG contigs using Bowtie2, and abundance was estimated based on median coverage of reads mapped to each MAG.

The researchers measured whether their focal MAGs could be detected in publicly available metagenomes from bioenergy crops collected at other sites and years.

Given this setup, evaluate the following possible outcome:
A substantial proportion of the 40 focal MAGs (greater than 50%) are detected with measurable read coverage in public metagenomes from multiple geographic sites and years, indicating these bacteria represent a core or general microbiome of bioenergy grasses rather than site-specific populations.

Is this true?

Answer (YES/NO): YES